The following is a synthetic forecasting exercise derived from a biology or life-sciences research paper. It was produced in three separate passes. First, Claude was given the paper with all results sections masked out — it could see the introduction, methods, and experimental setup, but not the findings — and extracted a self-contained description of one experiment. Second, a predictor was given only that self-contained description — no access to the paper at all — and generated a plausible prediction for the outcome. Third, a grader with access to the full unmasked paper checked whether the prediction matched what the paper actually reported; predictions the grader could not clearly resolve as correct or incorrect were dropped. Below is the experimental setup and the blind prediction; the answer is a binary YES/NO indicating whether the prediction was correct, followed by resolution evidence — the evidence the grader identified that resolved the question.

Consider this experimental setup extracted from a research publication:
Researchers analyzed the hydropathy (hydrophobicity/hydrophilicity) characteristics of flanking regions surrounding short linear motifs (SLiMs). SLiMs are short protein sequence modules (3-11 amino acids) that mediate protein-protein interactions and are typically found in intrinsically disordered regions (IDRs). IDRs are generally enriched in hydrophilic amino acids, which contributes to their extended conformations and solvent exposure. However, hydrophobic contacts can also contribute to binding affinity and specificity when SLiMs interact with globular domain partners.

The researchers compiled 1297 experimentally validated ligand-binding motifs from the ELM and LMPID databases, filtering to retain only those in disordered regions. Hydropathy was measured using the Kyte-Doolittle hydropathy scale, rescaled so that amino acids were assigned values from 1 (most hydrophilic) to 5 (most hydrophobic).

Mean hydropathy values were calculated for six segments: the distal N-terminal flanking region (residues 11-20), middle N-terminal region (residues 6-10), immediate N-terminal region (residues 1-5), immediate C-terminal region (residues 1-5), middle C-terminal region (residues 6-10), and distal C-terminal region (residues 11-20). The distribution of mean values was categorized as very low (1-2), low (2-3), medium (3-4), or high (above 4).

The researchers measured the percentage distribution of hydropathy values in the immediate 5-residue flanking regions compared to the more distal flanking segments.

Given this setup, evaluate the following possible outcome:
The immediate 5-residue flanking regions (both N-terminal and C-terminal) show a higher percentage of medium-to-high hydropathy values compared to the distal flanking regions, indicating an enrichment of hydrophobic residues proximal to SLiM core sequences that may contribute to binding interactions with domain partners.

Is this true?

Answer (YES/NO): NO